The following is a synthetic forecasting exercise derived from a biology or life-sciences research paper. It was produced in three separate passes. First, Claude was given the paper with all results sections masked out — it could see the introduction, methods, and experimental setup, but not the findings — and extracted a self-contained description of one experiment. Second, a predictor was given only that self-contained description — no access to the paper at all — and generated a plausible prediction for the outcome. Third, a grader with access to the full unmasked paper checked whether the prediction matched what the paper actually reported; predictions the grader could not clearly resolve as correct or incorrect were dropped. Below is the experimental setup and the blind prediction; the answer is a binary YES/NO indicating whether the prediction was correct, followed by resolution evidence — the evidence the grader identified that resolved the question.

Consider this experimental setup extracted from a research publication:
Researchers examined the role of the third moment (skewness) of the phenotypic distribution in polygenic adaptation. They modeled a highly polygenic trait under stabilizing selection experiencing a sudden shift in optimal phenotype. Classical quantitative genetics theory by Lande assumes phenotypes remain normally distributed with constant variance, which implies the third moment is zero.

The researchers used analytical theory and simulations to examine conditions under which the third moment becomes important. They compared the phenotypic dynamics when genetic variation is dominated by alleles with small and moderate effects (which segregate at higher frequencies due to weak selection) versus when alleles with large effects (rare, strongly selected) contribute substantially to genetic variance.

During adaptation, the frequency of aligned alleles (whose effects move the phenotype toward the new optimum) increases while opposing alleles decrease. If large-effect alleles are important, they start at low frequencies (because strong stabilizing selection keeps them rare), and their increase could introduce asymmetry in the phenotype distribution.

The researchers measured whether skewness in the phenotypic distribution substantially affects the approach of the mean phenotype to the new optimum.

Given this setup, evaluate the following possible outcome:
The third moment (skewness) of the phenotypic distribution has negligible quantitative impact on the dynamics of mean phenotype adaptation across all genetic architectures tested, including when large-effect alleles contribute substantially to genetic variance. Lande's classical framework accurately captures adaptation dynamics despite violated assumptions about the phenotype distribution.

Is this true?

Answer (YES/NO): NO